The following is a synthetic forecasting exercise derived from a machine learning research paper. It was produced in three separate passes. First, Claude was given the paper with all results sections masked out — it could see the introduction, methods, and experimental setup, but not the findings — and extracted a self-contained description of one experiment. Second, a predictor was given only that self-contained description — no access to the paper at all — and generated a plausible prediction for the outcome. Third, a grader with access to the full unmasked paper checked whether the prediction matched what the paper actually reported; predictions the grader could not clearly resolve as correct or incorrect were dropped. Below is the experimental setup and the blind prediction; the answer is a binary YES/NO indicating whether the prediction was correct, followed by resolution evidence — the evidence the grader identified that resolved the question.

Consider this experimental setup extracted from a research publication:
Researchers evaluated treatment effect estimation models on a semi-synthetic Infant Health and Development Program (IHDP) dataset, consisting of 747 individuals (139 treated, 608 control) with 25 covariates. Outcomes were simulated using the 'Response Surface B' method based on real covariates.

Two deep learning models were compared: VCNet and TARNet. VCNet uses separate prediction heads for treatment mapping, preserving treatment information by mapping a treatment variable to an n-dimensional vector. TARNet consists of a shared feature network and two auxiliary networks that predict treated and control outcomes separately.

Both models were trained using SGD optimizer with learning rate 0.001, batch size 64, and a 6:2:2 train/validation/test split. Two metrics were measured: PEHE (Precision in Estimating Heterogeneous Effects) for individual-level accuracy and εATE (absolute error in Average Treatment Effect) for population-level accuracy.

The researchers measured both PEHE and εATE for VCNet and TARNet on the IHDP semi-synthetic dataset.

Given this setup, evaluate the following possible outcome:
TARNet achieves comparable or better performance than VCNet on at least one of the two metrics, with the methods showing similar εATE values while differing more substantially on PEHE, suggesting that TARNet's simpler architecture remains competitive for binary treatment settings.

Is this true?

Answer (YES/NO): NO